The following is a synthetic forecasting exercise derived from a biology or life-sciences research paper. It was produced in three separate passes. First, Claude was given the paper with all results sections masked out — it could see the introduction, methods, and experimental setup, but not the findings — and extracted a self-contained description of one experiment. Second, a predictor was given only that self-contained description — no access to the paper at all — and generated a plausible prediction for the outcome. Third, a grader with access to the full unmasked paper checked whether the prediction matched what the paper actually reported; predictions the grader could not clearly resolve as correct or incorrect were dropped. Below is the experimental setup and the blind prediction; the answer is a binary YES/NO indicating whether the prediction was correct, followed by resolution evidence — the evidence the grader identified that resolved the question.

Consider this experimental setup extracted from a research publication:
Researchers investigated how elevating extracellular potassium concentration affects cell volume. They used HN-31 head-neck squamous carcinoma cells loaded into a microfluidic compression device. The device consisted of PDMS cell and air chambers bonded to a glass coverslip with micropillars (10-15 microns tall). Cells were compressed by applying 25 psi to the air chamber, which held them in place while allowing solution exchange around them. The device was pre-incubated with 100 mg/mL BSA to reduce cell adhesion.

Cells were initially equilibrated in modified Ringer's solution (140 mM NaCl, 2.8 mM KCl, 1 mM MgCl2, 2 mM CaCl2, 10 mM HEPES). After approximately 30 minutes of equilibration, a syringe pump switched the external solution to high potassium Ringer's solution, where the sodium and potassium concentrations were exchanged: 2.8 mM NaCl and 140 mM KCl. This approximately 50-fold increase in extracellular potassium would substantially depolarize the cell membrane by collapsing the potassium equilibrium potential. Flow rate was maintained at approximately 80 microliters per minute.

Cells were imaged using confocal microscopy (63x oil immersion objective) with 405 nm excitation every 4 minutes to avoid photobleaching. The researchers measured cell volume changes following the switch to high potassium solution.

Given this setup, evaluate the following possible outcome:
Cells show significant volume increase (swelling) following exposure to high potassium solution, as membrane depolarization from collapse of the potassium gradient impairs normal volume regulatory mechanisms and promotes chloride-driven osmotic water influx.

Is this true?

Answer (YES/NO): YES